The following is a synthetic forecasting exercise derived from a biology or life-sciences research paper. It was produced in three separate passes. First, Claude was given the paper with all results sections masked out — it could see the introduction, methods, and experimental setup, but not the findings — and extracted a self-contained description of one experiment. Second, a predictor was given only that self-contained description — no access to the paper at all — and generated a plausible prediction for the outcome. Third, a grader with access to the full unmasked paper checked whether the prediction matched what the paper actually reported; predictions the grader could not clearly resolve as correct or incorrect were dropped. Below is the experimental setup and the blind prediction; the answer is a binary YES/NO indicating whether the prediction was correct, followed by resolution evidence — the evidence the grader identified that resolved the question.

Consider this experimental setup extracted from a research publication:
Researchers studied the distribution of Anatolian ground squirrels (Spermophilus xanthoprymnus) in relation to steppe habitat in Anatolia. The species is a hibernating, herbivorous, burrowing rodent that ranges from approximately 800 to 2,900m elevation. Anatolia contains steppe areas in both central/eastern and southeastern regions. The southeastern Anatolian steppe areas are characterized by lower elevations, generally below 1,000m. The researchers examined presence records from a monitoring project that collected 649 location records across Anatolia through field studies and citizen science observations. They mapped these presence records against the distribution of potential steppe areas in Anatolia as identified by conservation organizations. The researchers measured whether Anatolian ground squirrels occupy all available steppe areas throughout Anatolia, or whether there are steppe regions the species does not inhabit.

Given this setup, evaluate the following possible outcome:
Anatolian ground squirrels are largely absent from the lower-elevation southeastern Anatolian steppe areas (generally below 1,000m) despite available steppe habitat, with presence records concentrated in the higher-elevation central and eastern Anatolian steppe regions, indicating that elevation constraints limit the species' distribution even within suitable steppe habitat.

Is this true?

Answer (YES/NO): NO